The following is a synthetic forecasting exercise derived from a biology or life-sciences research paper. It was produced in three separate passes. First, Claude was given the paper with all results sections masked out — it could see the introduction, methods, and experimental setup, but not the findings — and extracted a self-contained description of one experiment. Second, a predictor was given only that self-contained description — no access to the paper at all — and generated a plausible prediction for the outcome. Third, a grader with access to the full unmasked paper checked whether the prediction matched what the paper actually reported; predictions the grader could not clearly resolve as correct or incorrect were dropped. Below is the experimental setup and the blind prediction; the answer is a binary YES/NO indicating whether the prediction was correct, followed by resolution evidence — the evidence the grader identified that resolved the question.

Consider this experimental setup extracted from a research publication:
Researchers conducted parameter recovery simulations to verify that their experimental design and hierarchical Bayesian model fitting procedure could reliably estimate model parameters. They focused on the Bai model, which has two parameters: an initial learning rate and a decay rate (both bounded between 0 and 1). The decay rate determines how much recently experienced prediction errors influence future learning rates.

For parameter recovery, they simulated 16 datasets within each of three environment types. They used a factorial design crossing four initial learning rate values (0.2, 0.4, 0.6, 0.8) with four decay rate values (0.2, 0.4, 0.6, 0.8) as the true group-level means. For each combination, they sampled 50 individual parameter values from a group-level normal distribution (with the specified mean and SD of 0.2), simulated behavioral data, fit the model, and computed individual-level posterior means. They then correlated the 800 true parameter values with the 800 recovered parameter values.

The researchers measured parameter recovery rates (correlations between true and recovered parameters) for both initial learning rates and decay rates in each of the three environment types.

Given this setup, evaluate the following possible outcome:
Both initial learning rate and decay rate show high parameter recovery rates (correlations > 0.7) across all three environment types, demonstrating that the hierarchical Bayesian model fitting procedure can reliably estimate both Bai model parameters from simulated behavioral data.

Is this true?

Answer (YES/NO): YES